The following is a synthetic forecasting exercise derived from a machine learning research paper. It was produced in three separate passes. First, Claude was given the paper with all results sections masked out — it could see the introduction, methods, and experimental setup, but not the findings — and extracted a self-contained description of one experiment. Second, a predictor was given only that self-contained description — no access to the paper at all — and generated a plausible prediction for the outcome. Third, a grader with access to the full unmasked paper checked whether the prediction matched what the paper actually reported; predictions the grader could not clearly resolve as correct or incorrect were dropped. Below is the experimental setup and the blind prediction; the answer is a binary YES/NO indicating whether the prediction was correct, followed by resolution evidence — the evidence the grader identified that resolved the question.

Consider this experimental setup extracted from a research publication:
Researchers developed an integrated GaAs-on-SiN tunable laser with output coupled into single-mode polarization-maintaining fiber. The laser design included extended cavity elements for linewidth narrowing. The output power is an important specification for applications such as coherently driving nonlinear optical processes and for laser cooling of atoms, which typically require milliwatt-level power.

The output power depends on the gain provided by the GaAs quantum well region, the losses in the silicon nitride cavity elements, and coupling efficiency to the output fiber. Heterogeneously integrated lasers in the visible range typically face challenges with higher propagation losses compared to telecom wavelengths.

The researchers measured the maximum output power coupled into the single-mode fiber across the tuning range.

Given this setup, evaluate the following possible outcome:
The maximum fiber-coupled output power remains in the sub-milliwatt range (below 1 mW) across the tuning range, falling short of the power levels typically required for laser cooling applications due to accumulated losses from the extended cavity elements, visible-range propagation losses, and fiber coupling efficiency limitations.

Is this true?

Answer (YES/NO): NO